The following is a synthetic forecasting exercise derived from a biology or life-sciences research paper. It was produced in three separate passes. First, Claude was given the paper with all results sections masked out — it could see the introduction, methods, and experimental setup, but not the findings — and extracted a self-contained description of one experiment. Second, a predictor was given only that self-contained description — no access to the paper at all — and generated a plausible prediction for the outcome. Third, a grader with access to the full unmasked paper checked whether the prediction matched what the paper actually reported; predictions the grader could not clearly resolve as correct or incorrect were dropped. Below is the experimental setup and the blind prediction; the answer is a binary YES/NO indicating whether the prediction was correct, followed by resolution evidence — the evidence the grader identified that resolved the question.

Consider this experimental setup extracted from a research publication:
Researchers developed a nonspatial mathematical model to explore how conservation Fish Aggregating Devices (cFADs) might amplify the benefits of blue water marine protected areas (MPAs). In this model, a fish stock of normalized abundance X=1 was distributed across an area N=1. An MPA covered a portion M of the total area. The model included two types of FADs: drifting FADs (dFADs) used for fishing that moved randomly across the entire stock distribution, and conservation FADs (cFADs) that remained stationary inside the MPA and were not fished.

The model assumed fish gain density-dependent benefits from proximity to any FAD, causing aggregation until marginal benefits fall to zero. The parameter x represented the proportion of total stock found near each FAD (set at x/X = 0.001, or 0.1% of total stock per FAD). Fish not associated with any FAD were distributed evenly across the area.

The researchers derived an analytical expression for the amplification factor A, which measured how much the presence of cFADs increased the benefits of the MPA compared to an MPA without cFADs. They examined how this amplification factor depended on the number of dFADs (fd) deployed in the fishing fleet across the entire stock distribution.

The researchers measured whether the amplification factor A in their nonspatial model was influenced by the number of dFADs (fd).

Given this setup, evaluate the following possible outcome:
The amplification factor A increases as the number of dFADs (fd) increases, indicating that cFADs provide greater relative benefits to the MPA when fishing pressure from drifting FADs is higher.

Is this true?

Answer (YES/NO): NO